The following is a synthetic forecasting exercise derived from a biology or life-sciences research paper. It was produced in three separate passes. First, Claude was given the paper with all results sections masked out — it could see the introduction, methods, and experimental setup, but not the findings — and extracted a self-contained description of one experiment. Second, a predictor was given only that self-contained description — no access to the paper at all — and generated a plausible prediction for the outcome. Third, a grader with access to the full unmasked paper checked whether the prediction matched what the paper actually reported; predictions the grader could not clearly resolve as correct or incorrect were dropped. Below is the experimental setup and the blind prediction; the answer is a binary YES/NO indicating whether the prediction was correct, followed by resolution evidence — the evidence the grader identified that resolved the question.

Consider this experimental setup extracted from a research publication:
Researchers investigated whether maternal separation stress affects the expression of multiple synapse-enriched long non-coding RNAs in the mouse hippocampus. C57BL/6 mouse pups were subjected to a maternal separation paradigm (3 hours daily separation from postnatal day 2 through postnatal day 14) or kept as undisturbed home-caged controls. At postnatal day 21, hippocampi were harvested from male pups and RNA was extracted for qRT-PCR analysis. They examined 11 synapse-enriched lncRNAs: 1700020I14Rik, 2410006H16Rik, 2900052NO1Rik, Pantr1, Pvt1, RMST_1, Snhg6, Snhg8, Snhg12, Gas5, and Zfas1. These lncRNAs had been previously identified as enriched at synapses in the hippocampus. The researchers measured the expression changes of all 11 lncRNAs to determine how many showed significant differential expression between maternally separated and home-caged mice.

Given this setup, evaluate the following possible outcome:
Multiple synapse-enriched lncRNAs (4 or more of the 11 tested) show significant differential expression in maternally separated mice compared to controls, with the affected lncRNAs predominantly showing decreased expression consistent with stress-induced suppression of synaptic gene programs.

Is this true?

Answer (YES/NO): NO